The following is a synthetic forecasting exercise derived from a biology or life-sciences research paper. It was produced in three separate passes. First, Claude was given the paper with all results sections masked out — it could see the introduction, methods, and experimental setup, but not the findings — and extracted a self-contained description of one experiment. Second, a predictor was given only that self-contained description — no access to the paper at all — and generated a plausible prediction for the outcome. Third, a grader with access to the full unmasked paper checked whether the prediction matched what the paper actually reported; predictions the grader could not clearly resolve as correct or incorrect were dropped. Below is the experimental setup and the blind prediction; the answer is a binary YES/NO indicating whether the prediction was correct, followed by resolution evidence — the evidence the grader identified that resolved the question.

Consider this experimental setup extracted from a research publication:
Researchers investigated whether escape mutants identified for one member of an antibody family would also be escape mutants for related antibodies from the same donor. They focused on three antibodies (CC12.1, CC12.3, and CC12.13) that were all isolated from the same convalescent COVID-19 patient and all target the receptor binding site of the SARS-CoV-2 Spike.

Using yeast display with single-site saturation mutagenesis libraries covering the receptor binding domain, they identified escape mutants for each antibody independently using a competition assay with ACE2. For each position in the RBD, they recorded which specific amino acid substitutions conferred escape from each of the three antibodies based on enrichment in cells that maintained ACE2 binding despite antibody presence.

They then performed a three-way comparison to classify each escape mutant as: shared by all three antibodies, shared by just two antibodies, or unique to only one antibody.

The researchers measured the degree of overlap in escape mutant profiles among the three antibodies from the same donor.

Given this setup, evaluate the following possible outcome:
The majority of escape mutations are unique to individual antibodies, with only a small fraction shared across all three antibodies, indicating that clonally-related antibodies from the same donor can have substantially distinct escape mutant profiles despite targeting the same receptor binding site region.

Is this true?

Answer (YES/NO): NO